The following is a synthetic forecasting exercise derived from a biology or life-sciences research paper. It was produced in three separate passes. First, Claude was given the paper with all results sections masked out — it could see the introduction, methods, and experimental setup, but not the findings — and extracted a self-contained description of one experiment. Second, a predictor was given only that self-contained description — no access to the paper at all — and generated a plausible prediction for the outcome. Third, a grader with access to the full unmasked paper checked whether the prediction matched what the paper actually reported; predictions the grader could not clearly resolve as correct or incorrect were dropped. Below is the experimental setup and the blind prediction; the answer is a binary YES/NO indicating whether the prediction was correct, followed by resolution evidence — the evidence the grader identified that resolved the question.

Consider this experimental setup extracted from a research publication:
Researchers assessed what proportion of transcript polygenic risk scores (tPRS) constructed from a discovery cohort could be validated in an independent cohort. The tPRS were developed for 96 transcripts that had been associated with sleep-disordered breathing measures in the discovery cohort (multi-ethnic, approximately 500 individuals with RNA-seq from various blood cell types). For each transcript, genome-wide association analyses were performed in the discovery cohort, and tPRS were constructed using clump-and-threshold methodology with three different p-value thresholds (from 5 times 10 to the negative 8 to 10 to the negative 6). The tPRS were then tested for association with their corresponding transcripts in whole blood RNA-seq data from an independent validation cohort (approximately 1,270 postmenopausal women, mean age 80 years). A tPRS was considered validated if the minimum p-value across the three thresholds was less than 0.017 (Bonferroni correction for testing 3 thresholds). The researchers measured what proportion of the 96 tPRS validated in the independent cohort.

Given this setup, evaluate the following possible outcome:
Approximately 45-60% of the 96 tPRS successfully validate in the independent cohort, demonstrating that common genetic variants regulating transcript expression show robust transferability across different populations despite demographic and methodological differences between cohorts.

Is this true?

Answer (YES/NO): NO